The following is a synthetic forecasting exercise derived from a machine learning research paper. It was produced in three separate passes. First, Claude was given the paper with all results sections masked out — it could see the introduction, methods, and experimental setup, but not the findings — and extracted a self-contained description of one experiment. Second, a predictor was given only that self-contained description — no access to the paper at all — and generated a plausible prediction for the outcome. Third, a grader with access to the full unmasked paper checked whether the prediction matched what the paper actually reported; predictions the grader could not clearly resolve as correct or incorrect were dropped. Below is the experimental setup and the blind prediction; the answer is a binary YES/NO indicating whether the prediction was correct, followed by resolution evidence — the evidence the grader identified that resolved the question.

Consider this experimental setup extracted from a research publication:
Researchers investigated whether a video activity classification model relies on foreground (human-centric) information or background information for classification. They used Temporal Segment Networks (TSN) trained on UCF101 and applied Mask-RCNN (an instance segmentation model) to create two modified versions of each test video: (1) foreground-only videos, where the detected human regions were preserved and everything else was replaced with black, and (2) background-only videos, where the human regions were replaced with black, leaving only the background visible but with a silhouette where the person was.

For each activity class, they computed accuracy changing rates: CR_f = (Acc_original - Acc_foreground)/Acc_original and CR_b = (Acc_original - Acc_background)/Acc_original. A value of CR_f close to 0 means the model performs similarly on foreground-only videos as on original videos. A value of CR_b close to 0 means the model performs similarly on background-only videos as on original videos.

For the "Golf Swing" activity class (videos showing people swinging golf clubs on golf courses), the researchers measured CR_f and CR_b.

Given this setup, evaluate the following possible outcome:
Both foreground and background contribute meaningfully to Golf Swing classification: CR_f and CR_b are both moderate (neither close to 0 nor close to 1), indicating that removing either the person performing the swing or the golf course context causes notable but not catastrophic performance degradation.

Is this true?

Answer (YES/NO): NO